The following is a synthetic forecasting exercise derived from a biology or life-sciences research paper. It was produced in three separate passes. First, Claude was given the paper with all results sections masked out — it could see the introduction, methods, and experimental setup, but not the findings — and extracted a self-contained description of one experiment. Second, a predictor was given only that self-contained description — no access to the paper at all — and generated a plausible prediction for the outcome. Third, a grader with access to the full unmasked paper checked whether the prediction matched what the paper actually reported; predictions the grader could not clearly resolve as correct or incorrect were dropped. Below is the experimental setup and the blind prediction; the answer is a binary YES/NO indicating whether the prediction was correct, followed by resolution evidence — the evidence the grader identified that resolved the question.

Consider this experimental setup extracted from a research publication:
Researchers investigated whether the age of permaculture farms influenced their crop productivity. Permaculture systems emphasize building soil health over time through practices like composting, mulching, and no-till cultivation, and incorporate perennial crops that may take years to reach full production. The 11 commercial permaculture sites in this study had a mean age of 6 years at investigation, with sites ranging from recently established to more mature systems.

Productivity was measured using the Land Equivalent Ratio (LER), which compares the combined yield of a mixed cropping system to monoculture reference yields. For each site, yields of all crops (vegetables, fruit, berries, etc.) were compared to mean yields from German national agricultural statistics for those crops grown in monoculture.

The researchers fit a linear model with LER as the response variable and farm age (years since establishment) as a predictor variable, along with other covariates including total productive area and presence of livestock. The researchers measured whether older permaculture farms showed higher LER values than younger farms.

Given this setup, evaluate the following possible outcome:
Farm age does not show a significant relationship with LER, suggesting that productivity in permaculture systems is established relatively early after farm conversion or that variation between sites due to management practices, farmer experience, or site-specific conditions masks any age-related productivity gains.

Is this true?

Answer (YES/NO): YES